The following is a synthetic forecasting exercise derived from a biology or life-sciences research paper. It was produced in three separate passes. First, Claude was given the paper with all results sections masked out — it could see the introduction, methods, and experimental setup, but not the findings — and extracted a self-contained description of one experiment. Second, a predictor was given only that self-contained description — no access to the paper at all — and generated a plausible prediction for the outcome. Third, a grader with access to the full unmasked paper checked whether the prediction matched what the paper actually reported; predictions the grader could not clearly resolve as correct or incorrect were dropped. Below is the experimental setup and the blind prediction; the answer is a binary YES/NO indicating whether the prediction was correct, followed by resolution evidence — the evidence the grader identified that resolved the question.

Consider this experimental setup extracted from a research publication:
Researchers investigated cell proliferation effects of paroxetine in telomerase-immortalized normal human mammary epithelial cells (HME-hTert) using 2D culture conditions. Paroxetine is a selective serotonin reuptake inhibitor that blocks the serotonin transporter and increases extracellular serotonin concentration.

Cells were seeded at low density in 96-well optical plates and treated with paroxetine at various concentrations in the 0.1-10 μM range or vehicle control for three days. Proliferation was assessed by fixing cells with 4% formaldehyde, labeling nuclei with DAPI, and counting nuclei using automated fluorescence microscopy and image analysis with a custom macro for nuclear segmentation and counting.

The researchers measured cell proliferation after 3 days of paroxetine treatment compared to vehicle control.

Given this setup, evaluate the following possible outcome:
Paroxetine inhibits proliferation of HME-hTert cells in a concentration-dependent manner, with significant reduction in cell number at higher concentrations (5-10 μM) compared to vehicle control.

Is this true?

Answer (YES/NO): NO